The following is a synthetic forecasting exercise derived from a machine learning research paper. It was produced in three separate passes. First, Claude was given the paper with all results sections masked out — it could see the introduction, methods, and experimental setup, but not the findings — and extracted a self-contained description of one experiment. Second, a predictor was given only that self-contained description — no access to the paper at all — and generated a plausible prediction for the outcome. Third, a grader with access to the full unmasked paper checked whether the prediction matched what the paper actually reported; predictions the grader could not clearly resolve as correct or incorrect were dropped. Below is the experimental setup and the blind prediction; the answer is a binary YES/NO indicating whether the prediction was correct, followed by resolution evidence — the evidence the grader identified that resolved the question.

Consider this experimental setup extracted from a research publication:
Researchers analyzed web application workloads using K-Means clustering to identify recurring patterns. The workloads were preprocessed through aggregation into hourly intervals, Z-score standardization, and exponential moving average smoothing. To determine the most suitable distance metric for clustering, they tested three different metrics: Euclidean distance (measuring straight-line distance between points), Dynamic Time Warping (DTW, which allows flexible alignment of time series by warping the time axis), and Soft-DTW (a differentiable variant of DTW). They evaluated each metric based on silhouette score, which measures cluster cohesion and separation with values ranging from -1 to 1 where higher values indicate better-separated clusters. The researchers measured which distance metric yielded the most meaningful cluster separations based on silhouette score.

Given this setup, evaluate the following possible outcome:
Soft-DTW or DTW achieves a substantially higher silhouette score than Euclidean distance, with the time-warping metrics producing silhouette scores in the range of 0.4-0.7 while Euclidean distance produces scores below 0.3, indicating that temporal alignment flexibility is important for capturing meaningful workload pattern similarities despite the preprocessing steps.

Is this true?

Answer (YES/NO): NO